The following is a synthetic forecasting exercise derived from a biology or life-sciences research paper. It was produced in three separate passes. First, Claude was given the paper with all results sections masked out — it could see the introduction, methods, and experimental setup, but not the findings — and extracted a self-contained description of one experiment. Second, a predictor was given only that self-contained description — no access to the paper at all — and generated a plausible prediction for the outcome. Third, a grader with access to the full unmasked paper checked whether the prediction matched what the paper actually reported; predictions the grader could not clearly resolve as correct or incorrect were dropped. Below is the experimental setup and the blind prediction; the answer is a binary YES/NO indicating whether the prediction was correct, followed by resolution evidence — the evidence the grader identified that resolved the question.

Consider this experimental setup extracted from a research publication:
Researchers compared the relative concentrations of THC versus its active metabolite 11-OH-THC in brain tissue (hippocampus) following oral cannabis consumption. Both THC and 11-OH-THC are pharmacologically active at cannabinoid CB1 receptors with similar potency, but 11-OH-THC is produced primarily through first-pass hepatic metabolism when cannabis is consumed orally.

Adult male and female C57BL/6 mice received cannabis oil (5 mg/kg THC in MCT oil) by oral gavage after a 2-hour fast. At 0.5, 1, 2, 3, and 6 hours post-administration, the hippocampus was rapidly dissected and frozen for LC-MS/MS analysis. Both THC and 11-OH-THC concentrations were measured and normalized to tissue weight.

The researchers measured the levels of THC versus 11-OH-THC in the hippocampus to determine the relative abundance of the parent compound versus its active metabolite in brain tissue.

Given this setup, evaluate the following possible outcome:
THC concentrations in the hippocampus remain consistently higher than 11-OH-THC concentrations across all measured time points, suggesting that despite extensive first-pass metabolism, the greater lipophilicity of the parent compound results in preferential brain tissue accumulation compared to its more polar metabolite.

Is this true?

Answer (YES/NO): NO